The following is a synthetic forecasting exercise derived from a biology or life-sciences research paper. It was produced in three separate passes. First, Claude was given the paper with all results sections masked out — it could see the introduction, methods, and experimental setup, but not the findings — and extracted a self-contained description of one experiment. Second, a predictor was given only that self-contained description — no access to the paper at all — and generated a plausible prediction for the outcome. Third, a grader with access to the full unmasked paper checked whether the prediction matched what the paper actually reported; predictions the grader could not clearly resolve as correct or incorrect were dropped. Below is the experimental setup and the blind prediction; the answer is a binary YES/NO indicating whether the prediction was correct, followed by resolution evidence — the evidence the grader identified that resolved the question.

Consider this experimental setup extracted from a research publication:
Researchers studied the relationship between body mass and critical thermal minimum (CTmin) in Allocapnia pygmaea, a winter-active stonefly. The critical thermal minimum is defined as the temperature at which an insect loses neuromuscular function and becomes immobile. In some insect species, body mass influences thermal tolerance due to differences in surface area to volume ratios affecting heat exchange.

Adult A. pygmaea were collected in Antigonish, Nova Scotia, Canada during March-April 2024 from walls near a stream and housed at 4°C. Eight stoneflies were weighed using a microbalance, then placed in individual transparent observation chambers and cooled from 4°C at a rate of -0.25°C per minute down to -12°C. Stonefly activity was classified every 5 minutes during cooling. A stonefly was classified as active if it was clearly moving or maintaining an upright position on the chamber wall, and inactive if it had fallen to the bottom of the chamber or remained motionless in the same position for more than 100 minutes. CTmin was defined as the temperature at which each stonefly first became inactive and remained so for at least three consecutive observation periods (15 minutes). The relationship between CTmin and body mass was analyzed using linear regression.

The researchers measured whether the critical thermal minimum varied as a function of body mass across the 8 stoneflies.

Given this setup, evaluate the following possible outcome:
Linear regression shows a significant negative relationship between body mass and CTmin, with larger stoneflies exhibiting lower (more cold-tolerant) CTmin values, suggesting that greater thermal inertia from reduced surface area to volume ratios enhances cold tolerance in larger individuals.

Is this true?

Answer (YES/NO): NO